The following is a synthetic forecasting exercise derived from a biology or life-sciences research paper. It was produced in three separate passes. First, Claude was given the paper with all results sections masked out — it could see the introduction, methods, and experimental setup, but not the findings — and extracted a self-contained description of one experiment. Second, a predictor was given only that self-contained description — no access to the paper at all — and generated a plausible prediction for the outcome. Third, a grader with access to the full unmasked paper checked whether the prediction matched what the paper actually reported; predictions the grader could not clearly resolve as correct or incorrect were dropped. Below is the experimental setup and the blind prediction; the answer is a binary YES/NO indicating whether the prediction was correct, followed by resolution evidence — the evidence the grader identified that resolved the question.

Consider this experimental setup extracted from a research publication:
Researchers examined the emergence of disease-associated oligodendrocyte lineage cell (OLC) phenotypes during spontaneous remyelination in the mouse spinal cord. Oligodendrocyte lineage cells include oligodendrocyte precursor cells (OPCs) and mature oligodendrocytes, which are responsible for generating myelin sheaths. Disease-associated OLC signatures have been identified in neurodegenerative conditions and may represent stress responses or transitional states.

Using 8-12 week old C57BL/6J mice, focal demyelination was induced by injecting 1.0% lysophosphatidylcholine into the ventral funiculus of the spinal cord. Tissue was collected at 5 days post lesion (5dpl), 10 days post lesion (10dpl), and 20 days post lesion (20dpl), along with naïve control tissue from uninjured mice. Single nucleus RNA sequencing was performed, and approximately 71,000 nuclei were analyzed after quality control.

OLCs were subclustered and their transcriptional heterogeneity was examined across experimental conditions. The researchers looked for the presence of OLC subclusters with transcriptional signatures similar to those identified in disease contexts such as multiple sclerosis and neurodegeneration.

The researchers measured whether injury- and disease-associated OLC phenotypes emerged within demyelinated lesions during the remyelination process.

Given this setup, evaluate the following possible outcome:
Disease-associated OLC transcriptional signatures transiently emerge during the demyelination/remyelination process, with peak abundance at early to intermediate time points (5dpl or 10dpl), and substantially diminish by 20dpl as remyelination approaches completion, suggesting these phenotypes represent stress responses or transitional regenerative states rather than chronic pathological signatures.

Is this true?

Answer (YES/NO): NO